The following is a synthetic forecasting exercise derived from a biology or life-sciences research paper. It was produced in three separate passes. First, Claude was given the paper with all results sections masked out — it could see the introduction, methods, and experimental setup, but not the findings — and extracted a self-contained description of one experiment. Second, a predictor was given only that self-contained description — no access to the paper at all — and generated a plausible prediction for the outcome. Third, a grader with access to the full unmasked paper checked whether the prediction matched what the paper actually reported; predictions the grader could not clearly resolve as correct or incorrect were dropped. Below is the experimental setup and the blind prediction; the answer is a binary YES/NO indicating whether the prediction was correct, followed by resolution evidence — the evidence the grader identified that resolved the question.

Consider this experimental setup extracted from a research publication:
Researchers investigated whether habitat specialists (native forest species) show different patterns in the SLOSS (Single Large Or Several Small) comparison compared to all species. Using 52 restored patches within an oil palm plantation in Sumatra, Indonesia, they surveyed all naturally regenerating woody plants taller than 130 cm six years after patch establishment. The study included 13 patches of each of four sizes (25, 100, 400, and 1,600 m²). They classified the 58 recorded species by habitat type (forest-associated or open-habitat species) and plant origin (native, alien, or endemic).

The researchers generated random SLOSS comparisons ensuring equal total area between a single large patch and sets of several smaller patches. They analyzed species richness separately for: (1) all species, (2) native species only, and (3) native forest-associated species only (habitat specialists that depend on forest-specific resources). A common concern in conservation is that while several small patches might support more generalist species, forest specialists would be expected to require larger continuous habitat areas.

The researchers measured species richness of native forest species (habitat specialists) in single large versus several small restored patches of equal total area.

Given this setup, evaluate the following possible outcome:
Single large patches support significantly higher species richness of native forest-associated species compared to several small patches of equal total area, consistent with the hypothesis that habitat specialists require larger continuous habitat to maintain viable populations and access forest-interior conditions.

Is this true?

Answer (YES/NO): NO